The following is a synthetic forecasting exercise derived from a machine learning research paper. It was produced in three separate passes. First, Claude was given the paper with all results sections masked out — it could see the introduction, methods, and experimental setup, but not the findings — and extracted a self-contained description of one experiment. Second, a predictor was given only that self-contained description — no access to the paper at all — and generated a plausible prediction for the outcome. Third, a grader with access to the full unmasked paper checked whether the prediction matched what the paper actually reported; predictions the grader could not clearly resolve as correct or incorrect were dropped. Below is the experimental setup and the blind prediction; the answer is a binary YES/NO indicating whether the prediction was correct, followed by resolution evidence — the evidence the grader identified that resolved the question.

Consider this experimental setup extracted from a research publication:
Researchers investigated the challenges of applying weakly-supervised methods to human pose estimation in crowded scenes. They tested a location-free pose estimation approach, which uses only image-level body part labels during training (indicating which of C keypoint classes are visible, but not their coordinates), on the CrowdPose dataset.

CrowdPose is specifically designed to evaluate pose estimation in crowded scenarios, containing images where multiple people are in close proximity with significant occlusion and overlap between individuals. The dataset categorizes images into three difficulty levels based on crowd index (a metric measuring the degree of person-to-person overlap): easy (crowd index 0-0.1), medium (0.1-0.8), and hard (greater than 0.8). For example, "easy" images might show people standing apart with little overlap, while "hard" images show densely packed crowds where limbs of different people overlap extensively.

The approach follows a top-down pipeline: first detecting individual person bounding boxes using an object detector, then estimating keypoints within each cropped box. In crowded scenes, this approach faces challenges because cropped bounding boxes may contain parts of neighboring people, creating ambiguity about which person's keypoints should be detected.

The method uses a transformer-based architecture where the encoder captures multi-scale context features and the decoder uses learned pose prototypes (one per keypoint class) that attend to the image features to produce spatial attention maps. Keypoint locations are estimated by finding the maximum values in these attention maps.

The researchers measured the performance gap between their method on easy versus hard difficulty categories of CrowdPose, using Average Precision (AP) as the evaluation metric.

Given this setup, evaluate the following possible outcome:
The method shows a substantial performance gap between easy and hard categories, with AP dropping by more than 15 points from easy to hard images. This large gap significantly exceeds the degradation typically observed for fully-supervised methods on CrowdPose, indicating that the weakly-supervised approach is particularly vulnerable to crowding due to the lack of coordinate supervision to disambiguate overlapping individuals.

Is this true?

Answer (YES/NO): NO